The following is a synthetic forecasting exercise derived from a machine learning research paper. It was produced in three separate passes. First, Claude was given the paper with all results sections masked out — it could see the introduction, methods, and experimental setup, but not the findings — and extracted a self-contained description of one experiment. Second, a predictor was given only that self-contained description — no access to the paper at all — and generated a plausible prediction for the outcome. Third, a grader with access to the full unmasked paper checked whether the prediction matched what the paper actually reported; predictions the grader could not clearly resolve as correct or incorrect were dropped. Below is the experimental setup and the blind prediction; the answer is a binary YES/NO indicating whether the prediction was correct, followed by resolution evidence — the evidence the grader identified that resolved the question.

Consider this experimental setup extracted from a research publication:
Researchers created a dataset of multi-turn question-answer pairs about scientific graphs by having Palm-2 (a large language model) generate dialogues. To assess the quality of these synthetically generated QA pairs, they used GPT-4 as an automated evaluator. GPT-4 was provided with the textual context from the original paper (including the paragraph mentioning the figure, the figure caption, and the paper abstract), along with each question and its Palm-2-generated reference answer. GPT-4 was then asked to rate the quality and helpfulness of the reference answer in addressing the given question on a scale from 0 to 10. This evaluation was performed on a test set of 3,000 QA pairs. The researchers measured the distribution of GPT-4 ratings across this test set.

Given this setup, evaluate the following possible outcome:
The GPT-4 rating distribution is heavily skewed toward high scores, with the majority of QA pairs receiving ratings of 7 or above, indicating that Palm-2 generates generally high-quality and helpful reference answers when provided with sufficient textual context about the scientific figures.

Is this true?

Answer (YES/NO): YES